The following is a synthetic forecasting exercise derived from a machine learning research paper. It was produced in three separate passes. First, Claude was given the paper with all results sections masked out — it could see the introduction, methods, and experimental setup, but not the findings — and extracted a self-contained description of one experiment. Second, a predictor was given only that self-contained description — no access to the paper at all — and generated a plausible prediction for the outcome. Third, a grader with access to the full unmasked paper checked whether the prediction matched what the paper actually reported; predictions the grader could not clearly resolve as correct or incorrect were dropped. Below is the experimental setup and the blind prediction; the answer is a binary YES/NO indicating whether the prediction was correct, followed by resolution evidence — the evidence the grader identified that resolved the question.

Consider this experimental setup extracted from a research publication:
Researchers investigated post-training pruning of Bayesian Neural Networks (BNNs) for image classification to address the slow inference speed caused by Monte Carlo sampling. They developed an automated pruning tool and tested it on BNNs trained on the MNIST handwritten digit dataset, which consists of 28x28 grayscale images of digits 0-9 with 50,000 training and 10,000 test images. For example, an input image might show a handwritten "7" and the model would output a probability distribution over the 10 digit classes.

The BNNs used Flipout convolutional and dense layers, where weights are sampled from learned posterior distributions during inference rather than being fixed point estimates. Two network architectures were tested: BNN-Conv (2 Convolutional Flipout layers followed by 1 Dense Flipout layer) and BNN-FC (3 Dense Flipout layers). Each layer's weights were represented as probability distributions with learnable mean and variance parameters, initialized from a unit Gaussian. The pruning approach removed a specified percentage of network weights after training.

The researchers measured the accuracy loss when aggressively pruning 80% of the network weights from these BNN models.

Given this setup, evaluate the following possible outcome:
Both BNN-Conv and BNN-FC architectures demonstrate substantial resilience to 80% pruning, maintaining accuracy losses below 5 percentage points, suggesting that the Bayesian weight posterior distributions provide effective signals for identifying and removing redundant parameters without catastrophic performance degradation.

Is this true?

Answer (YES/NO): NO